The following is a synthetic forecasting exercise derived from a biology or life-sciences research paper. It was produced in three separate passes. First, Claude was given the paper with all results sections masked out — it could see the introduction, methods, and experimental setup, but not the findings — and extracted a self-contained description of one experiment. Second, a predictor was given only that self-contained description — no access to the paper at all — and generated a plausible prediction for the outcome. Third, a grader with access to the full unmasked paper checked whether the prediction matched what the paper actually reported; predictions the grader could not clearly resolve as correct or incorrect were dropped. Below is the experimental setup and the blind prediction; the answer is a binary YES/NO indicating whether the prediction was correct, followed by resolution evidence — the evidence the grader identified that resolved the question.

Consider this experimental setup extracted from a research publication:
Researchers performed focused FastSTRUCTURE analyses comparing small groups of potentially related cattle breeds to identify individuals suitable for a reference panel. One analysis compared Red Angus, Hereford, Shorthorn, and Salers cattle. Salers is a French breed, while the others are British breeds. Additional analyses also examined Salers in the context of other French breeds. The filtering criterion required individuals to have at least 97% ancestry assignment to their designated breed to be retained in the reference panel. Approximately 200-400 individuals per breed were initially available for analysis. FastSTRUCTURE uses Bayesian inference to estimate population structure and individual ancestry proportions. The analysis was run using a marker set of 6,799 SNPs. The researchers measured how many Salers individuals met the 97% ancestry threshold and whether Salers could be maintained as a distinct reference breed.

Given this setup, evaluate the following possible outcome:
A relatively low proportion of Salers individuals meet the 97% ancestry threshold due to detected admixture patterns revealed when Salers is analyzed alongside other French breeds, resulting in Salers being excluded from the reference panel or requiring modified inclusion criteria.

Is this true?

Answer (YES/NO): NO